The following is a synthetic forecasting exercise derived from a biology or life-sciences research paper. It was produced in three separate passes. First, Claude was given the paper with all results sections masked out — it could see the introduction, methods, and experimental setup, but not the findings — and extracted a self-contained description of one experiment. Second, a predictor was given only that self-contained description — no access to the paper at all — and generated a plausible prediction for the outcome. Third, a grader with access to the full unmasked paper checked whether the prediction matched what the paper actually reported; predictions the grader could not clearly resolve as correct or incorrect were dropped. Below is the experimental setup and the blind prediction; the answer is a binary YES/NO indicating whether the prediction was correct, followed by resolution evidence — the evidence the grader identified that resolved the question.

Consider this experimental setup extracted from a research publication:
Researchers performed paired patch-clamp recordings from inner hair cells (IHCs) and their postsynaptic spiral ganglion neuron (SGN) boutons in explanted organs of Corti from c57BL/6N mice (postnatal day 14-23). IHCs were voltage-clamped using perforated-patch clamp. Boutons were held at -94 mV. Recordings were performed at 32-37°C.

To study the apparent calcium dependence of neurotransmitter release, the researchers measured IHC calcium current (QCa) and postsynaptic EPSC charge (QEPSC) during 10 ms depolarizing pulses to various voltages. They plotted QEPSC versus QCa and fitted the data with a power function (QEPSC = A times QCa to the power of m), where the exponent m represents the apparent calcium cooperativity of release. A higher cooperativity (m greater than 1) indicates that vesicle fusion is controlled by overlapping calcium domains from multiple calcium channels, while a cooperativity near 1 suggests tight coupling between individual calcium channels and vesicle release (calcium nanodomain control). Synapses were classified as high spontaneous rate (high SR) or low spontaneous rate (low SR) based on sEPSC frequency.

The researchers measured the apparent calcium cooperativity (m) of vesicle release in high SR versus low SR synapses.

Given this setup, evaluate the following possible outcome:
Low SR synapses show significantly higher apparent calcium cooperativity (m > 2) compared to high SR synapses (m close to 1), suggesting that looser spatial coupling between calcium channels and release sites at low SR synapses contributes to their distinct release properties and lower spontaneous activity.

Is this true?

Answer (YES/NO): NO